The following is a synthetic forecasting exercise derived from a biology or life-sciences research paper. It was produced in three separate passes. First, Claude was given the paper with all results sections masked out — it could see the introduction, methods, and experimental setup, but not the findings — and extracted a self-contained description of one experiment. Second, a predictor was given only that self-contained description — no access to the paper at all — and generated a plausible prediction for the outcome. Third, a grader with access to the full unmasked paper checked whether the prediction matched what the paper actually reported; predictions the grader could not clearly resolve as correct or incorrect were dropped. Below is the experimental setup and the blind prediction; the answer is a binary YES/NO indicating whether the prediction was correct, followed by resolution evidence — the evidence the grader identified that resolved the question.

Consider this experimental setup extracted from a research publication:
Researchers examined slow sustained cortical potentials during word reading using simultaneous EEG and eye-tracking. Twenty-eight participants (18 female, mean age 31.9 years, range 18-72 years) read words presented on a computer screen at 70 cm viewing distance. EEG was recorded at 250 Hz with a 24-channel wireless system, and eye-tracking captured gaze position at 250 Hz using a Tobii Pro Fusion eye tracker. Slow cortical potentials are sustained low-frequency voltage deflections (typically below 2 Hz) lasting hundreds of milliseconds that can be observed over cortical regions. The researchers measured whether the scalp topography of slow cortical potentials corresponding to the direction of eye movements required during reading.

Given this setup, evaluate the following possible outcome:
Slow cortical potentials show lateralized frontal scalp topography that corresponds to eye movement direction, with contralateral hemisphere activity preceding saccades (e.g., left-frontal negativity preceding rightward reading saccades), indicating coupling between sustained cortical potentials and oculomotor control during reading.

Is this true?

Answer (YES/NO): NO